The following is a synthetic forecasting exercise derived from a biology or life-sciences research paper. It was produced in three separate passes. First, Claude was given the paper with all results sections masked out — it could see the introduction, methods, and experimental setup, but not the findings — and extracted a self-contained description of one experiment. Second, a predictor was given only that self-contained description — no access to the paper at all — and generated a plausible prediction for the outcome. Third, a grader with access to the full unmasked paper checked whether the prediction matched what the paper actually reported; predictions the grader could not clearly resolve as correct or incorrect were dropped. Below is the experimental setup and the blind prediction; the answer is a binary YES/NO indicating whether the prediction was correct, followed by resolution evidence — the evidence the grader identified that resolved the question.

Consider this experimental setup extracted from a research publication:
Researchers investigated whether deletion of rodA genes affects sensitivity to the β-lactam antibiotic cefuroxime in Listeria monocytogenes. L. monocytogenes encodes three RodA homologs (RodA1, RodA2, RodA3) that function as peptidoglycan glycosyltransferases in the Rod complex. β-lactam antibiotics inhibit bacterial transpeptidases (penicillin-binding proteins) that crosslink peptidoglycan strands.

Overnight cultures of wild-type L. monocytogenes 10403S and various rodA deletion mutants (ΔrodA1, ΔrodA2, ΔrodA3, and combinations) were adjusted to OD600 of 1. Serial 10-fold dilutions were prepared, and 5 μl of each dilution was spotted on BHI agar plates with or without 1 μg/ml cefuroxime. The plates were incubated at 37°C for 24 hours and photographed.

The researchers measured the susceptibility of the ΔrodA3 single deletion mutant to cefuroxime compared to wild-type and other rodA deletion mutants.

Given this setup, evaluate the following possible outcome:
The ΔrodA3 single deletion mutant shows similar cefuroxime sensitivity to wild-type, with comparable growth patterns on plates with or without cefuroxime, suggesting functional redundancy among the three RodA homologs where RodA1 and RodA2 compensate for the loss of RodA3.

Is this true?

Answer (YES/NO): NO